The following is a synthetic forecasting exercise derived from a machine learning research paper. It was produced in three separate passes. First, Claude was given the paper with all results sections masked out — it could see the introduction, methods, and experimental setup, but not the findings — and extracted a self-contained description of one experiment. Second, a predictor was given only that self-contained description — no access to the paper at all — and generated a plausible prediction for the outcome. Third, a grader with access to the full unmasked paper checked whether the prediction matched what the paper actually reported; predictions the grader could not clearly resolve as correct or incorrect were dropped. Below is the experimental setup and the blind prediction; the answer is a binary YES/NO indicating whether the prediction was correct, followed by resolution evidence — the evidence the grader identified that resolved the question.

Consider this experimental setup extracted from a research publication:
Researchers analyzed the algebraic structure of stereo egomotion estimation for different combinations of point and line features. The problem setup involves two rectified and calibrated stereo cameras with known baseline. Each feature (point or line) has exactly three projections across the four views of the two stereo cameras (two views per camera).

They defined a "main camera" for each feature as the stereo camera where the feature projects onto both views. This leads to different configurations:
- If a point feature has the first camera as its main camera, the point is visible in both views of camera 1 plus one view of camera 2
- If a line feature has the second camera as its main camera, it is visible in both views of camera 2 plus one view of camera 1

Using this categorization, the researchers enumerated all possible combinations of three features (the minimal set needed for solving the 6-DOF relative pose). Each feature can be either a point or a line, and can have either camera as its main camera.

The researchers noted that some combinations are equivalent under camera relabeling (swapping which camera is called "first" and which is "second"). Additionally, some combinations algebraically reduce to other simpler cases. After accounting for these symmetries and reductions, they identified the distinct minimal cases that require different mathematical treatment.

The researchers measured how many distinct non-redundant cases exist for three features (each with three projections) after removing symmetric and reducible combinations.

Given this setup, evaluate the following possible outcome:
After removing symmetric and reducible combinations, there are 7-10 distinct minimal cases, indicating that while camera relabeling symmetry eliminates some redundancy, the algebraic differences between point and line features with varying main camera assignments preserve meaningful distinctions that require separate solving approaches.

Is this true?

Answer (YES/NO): YES